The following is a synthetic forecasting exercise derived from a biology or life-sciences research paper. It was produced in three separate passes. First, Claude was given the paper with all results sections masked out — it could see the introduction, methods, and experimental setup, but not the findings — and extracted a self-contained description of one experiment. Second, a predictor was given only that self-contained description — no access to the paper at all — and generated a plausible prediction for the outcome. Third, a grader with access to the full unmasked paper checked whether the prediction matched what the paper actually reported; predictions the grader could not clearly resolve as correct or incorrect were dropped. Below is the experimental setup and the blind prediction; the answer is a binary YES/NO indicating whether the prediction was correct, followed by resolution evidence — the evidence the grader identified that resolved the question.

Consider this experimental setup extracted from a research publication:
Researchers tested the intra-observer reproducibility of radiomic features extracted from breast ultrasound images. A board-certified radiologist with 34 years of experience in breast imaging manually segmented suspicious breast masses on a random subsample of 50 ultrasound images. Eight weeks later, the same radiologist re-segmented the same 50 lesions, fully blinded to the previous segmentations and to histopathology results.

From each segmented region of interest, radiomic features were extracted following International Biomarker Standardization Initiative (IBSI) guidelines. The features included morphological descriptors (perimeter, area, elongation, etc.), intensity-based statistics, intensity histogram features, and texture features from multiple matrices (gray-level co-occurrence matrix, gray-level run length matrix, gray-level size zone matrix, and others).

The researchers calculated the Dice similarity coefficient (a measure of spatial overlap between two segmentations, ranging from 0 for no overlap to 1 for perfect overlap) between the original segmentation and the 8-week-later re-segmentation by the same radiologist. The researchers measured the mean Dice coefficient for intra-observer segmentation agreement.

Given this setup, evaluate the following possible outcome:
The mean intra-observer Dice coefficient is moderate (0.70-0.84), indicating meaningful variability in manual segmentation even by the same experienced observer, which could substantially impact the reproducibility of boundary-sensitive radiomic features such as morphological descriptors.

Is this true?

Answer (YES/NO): NO